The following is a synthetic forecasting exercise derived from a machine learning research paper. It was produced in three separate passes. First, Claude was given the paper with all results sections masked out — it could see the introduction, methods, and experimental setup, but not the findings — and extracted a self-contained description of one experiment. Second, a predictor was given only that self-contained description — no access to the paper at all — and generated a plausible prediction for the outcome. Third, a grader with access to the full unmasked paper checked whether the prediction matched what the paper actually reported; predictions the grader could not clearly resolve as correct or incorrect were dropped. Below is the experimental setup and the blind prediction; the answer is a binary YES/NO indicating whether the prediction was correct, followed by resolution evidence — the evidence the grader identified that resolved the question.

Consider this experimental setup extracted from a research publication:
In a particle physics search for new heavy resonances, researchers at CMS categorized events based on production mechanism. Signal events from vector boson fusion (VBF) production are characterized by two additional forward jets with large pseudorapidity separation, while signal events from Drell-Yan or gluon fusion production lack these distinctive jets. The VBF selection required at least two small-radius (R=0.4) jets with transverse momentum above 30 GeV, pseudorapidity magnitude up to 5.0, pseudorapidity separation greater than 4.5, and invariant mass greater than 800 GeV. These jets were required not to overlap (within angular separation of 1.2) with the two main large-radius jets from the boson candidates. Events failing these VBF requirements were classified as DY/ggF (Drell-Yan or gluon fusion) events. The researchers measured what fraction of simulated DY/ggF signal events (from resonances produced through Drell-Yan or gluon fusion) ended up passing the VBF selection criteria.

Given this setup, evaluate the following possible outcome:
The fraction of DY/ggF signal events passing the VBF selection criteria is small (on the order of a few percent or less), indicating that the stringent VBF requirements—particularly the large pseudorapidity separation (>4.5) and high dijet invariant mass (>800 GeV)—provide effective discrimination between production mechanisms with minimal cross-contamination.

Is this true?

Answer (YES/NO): YES